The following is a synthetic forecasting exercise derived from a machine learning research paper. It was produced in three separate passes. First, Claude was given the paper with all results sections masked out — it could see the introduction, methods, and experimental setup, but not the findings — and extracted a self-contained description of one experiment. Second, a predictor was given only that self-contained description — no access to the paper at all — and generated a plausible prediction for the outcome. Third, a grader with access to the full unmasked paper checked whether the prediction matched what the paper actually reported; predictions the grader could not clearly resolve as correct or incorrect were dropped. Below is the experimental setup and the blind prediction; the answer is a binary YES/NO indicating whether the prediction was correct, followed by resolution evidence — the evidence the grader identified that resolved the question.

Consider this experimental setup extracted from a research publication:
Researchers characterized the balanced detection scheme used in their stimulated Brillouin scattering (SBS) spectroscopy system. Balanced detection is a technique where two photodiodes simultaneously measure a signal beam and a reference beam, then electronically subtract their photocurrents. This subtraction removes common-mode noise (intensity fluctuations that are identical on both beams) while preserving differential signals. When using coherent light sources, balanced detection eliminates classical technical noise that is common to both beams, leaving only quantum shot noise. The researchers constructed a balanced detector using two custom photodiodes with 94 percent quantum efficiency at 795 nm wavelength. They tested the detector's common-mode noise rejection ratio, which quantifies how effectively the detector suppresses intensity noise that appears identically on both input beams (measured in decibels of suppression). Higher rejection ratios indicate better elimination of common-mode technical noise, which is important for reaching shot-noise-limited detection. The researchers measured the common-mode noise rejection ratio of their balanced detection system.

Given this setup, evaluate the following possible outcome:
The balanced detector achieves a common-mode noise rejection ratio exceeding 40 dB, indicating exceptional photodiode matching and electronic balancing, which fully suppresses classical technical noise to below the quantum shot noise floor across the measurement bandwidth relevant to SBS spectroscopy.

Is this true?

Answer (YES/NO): NO